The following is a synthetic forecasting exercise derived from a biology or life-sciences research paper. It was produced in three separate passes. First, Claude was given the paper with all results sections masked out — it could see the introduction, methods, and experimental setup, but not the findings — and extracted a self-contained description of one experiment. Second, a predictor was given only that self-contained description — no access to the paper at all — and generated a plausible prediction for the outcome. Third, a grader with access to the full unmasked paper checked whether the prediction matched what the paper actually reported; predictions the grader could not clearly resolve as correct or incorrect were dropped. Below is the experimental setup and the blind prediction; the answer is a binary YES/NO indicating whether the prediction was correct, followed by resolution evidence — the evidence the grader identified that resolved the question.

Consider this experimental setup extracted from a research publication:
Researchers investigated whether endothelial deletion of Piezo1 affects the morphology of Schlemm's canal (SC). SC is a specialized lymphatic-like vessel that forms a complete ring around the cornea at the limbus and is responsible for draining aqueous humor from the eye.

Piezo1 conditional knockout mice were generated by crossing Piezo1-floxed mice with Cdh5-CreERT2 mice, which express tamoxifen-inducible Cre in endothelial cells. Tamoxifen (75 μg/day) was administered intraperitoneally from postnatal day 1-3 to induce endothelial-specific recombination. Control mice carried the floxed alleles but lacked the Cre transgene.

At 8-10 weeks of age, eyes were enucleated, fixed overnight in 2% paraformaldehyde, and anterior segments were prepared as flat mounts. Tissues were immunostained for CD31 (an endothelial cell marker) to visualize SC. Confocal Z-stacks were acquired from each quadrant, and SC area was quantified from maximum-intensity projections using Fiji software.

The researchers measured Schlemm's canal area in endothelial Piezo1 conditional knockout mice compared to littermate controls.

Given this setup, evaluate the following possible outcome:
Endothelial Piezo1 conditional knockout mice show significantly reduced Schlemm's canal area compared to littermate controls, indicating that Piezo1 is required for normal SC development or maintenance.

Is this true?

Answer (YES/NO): YES